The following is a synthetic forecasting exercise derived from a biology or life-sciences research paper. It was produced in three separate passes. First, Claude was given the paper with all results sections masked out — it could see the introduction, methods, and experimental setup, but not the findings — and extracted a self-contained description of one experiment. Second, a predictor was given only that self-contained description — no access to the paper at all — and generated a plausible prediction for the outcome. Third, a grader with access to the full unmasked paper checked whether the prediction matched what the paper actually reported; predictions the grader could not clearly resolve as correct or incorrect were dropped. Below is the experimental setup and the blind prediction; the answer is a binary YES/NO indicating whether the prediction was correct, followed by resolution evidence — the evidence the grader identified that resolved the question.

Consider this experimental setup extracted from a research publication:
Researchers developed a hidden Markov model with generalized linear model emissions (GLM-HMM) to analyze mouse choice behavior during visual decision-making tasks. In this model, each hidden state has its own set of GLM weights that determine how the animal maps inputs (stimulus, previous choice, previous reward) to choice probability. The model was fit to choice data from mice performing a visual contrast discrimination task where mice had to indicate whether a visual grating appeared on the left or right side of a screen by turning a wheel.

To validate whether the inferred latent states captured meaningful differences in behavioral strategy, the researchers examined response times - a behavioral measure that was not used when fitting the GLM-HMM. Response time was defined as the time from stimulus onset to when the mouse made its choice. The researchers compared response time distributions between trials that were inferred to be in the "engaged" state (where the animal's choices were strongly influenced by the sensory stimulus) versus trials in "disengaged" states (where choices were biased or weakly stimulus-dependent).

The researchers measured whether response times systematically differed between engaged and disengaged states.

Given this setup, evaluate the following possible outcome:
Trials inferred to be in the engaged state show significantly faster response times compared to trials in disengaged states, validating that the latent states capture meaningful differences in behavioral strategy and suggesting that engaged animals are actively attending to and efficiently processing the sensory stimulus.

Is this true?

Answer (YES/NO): YES